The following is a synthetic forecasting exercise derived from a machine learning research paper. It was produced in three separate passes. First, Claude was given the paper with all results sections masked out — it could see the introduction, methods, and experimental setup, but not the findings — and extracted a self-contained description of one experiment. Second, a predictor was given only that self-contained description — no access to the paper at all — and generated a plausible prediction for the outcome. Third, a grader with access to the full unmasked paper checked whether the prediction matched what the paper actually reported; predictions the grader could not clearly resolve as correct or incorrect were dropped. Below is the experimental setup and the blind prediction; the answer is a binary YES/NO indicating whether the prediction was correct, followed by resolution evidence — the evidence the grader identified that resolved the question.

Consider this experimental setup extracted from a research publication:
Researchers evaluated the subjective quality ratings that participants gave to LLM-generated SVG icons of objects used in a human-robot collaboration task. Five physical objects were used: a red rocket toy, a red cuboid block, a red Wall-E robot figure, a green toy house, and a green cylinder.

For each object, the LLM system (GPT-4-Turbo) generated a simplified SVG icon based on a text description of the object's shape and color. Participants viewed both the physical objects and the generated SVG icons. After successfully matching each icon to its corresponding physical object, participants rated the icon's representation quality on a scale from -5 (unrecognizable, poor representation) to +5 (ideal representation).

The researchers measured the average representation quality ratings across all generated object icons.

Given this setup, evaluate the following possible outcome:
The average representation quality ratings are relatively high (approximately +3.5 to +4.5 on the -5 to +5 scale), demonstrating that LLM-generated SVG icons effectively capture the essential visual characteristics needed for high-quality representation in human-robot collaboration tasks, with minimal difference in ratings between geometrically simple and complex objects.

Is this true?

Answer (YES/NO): NO